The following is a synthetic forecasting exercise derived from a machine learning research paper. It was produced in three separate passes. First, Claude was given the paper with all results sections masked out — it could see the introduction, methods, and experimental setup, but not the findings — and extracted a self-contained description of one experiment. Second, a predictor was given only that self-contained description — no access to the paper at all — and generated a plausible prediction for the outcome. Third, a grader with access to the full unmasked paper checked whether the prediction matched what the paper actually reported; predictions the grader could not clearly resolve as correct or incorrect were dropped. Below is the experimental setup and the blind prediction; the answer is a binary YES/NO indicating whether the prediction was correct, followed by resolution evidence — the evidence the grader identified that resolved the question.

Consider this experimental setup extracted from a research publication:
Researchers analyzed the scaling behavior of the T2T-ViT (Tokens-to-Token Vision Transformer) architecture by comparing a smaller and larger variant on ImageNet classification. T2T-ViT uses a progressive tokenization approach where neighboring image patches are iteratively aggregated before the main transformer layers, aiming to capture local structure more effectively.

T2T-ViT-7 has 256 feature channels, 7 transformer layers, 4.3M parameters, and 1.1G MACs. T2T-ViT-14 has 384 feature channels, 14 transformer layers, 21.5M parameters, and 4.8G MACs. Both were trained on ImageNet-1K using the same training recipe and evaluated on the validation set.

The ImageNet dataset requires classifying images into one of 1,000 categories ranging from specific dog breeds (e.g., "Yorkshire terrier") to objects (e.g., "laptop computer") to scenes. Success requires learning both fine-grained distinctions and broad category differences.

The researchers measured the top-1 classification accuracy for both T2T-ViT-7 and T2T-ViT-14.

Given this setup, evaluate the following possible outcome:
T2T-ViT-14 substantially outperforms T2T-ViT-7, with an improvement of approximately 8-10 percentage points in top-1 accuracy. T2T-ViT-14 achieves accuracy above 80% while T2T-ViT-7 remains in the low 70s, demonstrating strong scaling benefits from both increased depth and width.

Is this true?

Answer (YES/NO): YES